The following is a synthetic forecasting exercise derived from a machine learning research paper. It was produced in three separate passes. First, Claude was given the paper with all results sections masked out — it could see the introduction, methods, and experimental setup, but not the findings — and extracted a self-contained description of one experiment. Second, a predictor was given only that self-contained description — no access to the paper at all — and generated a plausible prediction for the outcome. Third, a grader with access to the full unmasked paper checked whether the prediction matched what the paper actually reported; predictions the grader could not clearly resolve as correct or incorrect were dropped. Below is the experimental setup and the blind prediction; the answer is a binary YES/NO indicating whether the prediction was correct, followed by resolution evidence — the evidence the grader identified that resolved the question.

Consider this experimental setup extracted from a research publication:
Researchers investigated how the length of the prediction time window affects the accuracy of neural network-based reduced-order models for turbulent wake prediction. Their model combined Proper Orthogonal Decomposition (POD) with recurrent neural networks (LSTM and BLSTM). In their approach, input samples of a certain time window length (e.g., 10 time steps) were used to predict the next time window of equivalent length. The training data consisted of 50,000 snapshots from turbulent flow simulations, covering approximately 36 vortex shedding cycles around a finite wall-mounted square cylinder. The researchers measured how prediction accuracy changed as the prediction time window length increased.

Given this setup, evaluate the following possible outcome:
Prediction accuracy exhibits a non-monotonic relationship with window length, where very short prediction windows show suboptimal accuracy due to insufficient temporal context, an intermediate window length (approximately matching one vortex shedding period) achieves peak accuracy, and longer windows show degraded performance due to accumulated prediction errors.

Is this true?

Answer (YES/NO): NO